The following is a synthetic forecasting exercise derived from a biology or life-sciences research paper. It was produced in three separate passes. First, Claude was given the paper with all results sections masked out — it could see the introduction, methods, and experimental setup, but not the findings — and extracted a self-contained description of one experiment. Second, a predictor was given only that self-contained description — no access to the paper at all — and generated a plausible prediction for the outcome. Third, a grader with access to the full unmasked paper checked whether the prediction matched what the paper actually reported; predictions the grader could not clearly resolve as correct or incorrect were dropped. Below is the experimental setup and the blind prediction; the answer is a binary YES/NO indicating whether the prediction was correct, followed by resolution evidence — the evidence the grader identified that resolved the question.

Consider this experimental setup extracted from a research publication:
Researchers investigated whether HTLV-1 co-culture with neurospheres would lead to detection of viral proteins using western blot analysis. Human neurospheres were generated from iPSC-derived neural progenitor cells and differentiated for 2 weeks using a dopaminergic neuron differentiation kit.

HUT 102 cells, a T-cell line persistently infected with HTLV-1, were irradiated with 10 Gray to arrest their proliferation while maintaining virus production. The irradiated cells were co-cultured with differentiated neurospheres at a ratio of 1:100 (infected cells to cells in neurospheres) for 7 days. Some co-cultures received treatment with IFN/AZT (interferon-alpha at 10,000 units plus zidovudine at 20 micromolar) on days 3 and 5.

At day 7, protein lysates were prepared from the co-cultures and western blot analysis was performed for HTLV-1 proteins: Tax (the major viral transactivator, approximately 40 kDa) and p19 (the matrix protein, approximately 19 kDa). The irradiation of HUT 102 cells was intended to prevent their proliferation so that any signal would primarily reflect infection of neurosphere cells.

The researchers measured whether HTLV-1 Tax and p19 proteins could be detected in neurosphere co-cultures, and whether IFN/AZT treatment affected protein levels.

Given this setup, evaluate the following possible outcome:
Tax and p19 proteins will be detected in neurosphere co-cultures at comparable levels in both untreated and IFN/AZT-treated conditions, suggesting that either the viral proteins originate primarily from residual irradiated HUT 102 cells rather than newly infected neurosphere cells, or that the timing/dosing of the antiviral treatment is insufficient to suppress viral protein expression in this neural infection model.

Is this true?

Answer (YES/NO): NO